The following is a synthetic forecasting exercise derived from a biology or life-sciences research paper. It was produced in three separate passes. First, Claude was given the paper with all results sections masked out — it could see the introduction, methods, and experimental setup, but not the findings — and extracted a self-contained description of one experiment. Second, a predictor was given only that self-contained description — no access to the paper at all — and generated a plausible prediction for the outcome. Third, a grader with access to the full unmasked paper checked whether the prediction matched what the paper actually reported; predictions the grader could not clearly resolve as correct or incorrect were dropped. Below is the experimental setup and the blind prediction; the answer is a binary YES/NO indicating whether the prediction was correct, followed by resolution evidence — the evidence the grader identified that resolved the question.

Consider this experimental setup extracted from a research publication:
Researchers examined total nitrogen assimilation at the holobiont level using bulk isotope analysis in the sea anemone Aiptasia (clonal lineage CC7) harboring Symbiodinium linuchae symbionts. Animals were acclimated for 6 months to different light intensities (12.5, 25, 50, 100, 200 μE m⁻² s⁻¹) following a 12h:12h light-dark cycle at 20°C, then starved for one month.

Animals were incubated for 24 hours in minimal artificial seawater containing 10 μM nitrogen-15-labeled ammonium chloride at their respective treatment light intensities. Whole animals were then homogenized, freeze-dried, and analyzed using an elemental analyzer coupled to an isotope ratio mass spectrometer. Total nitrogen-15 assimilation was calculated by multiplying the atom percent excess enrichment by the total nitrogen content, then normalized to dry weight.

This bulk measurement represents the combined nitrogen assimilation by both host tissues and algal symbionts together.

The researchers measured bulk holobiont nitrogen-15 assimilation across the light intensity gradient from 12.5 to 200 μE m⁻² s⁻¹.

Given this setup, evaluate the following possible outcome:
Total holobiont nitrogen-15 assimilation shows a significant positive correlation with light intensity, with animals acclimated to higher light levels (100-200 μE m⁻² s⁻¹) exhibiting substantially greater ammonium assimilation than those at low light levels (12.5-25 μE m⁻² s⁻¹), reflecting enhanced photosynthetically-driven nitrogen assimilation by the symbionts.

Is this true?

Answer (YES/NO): NO